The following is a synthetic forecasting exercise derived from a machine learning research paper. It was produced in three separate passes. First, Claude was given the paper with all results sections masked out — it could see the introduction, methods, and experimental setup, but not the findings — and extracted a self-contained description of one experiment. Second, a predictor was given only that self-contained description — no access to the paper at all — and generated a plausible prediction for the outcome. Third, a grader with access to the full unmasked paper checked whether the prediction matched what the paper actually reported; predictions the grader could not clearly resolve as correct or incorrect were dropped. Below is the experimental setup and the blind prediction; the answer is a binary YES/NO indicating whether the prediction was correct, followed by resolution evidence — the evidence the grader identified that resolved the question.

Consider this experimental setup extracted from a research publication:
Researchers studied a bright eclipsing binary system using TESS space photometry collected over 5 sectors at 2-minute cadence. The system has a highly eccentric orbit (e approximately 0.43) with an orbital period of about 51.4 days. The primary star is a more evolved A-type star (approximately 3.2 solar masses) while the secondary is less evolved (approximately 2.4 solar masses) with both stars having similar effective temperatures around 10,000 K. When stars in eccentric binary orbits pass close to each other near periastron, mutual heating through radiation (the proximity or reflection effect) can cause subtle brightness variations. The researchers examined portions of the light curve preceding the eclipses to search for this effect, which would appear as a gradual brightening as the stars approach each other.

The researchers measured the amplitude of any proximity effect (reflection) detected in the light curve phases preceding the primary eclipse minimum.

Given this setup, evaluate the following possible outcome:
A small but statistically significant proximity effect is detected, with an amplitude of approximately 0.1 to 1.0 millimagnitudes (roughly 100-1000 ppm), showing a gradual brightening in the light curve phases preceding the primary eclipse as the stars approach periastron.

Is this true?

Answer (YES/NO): YES